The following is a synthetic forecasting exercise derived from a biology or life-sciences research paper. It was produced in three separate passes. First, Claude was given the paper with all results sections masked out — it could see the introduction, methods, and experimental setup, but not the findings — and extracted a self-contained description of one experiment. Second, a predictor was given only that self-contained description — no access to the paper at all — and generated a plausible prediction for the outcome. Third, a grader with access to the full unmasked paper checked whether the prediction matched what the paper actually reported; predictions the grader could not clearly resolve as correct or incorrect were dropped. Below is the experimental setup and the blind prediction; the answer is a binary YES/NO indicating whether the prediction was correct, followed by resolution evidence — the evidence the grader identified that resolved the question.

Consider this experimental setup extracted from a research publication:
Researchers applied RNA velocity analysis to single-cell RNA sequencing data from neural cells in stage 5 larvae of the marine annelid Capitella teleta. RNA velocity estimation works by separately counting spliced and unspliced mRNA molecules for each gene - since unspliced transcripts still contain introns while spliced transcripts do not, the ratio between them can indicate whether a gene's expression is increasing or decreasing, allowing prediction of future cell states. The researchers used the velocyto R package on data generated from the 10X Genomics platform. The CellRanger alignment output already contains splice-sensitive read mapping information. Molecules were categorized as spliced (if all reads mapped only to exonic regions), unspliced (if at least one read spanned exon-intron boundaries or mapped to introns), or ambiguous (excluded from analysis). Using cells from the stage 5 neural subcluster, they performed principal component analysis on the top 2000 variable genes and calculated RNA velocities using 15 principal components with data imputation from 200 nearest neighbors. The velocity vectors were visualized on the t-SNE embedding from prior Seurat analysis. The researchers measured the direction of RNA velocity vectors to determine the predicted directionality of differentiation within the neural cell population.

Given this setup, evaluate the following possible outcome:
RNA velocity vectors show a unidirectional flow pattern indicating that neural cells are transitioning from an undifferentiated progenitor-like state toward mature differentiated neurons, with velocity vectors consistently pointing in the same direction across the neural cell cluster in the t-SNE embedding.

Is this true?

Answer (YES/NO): NO